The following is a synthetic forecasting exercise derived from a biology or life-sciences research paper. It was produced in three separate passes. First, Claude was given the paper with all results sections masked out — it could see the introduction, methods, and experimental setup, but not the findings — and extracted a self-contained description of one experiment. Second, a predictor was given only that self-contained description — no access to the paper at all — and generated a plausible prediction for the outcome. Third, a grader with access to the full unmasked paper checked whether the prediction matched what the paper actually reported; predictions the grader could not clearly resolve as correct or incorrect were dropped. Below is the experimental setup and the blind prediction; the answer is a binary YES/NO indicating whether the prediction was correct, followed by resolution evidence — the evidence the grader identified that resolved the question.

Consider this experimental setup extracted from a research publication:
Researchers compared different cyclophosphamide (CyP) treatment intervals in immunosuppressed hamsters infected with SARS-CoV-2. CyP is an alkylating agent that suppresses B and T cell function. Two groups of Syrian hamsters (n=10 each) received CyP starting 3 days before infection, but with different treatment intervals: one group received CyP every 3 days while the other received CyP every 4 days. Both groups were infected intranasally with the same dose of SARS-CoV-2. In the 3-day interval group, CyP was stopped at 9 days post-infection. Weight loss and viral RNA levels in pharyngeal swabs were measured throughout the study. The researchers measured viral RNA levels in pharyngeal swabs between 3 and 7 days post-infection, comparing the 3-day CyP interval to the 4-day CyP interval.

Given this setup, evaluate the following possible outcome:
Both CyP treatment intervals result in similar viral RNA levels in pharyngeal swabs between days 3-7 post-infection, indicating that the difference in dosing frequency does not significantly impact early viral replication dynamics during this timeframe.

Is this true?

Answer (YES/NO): NO